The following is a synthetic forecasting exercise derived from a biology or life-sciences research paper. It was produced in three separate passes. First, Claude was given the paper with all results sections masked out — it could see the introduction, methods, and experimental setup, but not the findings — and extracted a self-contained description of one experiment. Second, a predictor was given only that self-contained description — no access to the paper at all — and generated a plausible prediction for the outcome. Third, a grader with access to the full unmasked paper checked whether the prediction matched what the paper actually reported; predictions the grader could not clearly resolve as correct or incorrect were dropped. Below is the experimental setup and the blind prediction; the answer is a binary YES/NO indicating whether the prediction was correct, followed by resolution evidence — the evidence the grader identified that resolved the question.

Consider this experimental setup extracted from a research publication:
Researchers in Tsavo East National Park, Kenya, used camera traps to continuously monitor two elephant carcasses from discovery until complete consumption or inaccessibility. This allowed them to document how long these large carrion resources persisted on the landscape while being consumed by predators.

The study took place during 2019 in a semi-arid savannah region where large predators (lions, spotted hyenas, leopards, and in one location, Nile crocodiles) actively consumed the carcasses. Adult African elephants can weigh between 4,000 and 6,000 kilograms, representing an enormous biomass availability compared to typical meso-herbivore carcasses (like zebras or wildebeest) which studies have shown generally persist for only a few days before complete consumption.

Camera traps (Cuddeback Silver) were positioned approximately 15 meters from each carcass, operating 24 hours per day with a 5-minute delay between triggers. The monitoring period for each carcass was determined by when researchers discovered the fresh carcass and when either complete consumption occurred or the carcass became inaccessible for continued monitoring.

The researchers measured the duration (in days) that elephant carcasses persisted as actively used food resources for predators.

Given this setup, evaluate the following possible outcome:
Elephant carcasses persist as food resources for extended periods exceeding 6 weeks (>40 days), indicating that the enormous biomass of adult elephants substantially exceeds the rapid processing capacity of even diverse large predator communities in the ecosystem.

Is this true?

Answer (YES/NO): NO